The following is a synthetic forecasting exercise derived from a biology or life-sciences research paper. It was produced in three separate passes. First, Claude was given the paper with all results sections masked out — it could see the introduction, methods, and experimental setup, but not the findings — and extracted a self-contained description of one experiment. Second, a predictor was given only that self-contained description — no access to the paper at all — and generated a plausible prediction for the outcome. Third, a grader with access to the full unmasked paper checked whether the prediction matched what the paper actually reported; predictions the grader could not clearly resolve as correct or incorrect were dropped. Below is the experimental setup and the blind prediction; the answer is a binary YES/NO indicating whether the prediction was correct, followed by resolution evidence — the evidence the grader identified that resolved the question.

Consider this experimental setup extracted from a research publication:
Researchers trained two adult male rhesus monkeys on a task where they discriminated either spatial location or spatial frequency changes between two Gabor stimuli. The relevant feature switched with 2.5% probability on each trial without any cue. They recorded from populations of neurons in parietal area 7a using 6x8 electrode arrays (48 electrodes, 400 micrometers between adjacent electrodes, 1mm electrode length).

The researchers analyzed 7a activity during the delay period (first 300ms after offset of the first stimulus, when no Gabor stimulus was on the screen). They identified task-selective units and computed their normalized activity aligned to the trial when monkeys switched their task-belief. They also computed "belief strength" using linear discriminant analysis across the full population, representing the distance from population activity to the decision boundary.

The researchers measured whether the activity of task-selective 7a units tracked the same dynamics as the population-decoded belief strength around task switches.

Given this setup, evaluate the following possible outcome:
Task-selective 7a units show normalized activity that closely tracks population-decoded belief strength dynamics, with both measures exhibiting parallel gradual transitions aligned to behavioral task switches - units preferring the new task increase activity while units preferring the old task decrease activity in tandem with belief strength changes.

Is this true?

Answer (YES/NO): YES